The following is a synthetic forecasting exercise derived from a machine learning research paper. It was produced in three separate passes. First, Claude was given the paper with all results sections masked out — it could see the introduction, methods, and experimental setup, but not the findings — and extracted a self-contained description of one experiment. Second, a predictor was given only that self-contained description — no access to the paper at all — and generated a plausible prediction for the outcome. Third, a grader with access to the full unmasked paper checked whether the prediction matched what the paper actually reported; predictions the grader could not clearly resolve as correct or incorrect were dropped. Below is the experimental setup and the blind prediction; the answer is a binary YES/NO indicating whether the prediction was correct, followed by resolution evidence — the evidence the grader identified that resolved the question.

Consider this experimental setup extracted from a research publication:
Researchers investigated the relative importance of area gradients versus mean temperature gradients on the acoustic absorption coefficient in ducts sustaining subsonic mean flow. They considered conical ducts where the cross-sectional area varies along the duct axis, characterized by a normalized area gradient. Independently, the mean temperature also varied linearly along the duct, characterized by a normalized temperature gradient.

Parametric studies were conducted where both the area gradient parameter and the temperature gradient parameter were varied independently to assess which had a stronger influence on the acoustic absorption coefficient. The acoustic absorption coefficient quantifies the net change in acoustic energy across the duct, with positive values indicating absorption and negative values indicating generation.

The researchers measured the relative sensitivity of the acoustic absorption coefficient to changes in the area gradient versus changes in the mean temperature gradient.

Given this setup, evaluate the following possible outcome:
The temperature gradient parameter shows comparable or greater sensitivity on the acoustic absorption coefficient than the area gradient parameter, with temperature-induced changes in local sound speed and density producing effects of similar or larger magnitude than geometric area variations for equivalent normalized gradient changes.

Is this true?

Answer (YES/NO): YES